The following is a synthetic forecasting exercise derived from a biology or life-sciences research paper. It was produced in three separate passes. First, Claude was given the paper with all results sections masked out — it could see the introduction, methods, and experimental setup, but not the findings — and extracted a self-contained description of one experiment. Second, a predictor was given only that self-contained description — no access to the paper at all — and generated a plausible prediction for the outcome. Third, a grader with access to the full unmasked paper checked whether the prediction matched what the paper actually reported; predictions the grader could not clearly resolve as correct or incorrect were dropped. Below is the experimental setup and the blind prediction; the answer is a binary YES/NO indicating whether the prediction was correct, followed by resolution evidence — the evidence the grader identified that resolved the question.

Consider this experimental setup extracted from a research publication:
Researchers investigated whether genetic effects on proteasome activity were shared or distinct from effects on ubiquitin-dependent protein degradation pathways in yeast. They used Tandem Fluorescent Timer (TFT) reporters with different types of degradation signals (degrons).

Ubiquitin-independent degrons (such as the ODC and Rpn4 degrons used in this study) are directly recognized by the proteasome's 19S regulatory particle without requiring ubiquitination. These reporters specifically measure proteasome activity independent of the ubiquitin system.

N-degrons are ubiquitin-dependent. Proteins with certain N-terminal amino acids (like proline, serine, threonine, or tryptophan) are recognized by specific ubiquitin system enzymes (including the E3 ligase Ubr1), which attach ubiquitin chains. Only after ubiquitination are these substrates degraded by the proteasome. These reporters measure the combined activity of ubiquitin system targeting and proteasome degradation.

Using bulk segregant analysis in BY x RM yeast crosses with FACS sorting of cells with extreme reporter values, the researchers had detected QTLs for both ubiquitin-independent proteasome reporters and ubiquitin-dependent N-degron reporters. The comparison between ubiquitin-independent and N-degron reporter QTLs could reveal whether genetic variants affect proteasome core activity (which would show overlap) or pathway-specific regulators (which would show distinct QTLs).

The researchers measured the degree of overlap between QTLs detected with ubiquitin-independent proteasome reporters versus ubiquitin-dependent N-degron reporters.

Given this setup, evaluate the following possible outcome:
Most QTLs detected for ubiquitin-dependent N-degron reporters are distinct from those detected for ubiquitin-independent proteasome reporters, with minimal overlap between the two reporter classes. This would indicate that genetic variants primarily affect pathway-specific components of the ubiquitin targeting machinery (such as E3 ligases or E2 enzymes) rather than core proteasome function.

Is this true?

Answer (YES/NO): NO